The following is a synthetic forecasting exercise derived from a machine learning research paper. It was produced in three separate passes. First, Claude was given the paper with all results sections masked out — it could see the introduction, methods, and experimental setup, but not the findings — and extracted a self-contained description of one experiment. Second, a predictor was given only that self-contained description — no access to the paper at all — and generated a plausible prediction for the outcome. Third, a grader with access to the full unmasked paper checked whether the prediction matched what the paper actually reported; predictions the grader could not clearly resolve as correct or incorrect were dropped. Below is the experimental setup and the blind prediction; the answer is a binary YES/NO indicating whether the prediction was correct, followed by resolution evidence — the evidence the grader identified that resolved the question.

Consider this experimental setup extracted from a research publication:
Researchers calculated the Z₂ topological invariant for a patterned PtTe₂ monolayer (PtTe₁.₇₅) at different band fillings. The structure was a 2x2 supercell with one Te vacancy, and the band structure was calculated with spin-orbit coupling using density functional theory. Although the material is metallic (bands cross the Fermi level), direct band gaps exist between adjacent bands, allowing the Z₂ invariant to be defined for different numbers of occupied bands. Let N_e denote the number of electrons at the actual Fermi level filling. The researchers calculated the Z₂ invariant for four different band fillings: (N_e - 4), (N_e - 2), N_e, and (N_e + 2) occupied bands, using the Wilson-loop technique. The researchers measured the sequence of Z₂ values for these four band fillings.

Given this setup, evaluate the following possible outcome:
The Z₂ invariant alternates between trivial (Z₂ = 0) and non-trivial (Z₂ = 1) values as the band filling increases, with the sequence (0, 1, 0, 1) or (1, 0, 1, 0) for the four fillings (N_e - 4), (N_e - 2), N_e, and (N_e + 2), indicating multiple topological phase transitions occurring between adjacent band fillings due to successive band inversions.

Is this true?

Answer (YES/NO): NO